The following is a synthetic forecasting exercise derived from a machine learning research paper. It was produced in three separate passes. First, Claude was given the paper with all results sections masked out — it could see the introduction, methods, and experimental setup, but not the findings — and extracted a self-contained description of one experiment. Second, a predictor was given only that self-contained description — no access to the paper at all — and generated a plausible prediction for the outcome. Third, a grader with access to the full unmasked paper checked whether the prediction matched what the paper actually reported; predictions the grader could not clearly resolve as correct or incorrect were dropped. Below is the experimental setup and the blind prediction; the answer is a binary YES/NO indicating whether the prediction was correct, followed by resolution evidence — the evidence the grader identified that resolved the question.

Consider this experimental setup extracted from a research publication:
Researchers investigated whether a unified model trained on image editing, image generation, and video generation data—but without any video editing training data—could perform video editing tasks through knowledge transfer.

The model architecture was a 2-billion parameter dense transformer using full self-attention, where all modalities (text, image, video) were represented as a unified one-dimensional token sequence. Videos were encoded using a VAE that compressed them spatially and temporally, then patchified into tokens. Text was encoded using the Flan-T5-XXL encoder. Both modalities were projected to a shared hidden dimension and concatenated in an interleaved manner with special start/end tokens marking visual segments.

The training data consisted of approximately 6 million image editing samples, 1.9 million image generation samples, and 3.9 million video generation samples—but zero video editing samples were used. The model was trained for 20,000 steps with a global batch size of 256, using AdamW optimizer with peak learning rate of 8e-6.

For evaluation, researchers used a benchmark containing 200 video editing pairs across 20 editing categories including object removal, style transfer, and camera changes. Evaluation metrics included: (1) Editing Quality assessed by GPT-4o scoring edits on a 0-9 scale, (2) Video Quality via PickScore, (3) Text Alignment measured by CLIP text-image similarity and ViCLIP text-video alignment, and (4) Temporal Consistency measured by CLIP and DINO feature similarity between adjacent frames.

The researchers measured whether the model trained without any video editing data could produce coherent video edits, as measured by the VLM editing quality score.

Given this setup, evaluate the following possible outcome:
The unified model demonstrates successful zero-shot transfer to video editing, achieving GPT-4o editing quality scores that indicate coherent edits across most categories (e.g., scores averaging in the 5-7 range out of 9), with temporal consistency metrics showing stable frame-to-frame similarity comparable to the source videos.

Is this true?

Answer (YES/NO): NO